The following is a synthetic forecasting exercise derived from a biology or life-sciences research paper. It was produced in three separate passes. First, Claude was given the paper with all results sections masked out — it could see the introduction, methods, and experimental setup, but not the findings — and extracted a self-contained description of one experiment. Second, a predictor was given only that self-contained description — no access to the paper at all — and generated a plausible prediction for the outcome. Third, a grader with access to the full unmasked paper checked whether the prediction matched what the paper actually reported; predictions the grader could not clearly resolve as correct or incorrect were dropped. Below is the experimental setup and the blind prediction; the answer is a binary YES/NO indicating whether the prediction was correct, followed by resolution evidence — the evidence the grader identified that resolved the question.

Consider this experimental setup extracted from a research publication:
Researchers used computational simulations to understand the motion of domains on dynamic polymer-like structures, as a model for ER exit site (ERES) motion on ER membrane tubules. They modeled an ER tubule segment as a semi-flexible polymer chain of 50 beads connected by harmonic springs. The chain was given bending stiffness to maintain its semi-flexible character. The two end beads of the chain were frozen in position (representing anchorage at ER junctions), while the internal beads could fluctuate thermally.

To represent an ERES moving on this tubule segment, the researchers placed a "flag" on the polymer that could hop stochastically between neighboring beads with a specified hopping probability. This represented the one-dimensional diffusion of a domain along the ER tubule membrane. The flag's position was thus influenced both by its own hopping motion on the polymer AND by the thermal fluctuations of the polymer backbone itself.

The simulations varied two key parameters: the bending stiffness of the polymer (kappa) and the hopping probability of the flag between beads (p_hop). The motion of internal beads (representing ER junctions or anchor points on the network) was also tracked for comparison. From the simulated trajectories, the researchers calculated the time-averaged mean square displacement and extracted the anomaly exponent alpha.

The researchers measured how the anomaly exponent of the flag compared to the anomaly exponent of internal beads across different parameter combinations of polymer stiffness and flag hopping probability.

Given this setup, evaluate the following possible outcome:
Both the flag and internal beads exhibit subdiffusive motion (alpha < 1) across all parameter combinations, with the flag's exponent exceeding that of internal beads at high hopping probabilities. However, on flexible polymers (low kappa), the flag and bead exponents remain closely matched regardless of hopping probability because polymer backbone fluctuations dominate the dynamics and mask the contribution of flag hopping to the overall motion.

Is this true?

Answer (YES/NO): NO